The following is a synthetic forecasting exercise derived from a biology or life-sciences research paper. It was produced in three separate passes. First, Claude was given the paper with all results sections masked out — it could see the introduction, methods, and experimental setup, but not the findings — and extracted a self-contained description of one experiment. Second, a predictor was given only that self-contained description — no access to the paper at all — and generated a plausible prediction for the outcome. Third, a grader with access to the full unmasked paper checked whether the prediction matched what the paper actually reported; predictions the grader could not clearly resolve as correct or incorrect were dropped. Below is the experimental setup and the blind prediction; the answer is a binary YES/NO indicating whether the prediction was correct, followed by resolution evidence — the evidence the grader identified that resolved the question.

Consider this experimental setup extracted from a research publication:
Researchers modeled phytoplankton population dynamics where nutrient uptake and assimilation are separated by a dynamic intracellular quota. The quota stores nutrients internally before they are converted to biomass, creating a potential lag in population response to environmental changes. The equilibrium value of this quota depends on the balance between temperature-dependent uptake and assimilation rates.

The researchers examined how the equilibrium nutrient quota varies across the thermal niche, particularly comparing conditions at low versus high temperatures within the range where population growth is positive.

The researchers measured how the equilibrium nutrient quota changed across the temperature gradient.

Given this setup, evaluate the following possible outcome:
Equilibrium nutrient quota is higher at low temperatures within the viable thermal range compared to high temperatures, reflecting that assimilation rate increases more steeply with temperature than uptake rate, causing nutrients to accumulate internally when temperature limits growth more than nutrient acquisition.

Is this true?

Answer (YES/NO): NO